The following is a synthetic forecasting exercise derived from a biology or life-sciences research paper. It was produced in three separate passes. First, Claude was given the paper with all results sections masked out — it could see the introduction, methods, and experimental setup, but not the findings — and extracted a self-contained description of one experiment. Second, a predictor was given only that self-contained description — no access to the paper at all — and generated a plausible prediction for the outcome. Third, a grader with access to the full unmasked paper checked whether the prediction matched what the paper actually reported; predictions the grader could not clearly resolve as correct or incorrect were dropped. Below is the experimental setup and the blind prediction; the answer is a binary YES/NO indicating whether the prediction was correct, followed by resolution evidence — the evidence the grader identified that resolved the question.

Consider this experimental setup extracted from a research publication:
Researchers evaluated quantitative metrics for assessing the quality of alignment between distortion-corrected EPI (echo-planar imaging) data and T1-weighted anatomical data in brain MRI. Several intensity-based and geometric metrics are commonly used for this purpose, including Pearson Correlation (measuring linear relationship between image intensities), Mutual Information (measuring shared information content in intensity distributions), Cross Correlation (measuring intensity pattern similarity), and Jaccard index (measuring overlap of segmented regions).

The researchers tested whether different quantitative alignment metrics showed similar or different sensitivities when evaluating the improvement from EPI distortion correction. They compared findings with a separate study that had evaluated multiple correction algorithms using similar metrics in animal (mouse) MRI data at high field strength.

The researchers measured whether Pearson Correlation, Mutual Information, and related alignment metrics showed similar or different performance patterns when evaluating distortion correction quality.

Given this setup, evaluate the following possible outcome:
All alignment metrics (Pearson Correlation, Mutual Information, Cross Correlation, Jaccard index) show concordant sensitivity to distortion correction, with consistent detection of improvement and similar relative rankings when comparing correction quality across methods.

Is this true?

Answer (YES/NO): NO